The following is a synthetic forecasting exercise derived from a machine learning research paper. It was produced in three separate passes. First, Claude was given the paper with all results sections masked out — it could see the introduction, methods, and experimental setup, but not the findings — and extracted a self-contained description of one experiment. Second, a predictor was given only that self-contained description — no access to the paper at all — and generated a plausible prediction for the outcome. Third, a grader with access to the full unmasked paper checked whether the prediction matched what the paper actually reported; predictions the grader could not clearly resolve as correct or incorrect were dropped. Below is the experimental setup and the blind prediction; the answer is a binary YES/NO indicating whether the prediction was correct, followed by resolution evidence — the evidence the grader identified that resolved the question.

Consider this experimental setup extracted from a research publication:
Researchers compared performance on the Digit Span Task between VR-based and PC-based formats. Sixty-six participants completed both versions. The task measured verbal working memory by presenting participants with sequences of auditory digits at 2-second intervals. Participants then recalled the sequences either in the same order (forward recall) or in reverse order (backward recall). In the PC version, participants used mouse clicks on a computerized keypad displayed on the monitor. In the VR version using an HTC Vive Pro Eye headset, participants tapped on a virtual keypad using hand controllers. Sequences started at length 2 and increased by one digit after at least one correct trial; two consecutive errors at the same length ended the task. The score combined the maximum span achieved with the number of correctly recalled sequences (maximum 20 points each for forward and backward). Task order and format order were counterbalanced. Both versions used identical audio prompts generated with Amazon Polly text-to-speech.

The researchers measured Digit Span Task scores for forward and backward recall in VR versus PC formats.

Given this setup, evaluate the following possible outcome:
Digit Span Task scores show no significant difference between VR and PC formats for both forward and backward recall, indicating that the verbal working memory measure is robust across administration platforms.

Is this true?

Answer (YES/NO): YES